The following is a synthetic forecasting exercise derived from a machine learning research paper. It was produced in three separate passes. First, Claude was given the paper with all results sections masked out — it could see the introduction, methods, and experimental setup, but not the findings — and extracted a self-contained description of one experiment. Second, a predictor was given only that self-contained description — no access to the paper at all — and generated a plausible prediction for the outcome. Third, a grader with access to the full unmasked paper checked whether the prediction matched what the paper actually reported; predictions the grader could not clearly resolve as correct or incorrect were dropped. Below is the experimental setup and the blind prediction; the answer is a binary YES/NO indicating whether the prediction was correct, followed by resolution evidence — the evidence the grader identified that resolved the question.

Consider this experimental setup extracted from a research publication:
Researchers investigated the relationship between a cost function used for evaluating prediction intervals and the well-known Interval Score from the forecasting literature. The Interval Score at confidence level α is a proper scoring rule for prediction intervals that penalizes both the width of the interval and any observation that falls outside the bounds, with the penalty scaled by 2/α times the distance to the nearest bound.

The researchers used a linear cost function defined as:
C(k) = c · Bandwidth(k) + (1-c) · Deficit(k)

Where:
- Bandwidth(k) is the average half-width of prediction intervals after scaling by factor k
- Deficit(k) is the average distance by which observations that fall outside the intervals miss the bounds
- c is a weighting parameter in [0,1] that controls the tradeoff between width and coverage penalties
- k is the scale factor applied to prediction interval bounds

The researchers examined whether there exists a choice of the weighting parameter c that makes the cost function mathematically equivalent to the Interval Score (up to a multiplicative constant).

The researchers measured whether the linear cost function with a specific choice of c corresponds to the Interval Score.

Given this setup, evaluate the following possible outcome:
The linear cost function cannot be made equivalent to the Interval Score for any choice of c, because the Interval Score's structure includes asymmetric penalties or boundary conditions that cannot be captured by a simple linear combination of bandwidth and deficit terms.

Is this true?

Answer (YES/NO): NO